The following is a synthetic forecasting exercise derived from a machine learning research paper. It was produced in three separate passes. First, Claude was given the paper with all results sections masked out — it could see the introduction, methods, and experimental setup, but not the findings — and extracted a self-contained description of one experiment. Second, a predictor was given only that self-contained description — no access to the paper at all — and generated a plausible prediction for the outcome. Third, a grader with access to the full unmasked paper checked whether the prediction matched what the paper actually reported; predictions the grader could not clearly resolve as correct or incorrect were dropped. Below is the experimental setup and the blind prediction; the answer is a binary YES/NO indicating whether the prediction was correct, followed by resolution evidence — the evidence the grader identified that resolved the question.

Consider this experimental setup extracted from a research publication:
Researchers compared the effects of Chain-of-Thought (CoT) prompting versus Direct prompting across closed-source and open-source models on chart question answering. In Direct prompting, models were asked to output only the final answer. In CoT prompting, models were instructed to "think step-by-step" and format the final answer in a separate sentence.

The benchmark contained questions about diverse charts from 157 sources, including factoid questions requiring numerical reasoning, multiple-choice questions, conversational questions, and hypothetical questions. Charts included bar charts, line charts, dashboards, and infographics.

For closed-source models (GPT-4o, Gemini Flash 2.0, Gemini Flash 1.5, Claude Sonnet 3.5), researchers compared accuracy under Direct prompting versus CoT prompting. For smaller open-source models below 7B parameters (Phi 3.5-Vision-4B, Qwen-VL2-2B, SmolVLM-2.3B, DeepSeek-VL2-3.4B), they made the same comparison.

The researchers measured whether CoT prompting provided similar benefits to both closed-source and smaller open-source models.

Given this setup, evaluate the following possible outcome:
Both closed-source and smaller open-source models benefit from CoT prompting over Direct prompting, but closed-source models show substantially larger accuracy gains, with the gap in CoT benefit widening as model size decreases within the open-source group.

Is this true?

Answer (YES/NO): NO